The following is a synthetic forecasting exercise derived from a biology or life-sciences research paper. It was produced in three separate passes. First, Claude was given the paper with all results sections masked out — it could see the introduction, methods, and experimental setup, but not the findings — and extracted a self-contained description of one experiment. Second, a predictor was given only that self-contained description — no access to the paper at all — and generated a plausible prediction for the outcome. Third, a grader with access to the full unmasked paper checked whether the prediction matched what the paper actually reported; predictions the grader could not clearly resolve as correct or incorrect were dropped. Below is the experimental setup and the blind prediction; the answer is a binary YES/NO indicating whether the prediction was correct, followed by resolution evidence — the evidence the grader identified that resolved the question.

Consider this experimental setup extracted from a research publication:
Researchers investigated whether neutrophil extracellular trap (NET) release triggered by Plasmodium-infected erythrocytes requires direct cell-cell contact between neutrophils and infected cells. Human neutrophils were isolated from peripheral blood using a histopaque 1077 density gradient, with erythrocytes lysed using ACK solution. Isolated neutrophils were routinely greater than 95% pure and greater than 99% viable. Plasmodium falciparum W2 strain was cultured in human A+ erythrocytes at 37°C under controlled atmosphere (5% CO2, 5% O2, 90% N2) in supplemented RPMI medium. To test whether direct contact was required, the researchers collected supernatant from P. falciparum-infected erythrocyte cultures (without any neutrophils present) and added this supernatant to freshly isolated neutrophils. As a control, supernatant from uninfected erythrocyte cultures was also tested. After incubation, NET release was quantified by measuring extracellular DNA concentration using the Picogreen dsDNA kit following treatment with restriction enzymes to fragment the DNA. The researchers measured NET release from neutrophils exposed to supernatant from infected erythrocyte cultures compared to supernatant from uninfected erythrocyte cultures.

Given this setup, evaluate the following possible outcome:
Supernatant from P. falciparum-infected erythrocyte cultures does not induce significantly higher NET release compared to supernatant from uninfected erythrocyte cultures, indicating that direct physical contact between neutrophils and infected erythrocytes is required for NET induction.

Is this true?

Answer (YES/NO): NO